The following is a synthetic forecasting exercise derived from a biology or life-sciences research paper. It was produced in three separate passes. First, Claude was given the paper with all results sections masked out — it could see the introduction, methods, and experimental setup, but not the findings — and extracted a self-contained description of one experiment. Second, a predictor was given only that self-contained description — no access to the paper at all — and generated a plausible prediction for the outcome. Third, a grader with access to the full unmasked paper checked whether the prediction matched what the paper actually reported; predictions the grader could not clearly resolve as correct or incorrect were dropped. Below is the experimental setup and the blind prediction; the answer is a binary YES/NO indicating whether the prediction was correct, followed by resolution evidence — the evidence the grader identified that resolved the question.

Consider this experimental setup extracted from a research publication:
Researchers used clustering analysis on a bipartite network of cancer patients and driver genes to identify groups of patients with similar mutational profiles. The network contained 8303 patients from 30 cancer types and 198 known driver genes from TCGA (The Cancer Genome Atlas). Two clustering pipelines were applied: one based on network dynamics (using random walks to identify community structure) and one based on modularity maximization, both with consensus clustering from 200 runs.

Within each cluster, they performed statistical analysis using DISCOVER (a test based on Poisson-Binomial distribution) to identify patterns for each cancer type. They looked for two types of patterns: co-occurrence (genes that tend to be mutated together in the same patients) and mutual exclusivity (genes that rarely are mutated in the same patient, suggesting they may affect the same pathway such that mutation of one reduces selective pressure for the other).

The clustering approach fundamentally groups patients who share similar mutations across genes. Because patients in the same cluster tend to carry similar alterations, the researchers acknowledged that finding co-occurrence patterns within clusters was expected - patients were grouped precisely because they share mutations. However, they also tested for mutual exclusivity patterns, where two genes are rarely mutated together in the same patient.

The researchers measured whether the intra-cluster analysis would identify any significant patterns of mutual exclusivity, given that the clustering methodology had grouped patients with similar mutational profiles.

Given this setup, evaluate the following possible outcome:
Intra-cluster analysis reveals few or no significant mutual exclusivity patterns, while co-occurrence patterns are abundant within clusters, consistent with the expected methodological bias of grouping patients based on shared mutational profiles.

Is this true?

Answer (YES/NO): NO